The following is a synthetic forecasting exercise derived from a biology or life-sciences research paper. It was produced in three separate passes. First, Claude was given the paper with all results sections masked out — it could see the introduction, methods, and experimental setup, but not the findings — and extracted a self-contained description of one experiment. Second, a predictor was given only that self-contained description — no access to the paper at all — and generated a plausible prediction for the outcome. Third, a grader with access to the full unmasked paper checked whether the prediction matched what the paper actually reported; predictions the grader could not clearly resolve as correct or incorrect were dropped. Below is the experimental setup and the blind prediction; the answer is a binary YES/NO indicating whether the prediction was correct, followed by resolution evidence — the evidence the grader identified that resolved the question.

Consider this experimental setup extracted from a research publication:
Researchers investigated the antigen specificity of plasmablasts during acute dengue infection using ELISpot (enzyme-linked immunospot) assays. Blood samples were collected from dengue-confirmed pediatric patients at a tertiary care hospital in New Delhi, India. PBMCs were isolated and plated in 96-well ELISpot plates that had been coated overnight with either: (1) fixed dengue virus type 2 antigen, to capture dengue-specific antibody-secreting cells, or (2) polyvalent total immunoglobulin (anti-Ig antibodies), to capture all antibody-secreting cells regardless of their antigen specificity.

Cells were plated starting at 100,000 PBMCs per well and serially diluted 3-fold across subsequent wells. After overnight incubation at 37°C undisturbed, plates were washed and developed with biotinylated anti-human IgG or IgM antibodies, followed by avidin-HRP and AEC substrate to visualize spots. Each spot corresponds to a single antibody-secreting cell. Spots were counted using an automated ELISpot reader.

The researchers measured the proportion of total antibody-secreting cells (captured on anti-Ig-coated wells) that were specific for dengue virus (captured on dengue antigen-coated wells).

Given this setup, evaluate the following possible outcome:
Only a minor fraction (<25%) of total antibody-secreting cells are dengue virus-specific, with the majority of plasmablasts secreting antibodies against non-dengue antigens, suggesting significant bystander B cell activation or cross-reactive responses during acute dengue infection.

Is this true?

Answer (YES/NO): NO